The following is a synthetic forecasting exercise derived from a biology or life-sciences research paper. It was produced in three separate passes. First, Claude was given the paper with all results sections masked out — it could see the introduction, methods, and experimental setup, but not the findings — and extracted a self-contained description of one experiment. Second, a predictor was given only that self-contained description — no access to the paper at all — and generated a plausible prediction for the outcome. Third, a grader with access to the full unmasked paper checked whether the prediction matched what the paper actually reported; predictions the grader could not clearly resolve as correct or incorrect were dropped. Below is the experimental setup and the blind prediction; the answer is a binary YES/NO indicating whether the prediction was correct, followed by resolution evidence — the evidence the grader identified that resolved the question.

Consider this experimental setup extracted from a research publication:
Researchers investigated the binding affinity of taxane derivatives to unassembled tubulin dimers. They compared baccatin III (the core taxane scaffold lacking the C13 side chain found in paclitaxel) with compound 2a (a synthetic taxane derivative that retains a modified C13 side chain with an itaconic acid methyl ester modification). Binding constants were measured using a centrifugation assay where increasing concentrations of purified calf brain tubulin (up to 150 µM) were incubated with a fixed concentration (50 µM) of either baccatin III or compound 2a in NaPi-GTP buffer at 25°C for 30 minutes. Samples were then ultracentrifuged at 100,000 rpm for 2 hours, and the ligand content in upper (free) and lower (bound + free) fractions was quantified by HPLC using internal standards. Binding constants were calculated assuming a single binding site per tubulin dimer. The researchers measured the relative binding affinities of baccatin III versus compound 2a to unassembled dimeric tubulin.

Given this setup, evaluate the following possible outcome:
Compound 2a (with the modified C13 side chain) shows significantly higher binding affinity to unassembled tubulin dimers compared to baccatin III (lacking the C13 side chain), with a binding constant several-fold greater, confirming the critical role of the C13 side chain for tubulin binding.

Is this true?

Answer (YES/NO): NO